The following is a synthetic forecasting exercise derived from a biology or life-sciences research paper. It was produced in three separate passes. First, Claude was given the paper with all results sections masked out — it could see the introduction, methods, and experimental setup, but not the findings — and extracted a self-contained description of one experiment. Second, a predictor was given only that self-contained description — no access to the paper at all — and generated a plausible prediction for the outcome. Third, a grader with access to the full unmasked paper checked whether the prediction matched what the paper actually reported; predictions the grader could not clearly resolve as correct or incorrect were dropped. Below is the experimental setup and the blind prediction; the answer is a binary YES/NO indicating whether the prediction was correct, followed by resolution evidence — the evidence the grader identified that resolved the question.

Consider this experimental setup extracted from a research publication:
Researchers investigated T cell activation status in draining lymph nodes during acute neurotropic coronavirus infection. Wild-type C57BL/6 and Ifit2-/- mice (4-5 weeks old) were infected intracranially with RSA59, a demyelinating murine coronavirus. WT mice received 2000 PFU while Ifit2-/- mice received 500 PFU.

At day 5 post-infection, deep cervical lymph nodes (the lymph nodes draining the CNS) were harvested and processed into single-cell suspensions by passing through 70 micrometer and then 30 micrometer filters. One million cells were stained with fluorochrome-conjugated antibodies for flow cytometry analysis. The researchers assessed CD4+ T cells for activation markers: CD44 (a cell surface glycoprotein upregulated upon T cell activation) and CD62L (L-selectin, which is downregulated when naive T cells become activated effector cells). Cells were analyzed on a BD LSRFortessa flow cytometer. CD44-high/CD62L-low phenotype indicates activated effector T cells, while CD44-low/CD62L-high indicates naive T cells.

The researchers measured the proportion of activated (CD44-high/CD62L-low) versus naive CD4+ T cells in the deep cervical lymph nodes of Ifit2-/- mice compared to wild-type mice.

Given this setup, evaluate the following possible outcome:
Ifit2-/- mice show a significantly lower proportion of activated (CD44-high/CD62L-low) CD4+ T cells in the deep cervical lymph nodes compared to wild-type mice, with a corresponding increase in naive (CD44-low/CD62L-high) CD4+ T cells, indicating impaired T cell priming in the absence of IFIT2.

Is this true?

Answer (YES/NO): NO